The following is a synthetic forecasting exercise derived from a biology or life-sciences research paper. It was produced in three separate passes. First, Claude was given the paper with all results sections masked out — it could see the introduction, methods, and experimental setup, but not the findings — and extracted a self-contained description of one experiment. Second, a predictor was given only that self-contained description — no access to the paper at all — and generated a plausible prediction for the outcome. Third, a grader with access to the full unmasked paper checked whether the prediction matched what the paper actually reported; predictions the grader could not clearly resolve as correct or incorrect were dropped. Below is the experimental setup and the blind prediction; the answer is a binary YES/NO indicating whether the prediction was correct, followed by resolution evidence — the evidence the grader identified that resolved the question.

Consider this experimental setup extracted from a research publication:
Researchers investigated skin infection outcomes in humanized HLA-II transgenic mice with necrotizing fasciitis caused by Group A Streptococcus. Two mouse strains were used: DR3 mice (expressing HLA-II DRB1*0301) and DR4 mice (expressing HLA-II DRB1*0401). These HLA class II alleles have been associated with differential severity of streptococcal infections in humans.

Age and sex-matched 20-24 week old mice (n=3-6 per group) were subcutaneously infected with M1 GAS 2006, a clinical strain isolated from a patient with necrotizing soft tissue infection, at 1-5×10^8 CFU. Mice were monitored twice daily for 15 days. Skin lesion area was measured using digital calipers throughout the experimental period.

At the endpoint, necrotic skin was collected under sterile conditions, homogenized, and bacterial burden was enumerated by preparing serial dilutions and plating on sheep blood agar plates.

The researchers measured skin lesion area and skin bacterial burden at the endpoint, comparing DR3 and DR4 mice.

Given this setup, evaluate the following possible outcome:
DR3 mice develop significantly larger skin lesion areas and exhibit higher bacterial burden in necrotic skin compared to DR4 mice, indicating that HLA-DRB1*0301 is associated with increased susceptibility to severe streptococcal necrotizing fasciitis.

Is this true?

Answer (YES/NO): NO